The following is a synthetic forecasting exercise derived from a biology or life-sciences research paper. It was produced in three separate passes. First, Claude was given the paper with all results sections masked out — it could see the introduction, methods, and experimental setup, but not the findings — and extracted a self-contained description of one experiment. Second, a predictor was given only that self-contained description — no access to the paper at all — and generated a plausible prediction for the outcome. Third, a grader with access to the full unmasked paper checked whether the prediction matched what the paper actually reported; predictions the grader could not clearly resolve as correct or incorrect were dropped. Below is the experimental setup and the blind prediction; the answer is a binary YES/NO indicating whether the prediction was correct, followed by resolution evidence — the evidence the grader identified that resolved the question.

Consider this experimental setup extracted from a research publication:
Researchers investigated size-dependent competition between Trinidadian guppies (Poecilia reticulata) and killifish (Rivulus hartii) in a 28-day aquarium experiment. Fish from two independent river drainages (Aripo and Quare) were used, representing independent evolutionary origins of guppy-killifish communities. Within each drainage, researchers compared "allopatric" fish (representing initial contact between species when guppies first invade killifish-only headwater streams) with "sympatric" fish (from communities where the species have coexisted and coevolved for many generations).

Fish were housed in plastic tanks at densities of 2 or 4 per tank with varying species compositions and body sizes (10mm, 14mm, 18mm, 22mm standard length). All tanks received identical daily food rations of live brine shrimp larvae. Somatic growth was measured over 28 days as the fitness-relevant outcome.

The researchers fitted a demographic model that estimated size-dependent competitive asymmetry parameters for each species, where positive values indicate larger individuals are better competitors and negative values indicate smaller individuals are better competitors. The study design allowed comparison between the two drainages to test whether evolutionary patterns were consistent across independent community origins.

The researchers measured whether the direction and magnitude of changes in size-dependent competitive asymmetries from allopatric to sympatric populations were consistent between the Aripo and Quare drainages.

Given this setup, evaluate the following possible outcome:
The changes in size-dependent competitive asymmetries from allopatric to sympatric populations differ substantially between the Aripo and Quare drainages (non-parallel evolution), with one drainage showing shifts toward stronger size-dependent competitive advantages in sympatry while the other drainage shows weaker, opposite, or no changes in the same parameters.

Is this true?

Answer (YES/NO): YES